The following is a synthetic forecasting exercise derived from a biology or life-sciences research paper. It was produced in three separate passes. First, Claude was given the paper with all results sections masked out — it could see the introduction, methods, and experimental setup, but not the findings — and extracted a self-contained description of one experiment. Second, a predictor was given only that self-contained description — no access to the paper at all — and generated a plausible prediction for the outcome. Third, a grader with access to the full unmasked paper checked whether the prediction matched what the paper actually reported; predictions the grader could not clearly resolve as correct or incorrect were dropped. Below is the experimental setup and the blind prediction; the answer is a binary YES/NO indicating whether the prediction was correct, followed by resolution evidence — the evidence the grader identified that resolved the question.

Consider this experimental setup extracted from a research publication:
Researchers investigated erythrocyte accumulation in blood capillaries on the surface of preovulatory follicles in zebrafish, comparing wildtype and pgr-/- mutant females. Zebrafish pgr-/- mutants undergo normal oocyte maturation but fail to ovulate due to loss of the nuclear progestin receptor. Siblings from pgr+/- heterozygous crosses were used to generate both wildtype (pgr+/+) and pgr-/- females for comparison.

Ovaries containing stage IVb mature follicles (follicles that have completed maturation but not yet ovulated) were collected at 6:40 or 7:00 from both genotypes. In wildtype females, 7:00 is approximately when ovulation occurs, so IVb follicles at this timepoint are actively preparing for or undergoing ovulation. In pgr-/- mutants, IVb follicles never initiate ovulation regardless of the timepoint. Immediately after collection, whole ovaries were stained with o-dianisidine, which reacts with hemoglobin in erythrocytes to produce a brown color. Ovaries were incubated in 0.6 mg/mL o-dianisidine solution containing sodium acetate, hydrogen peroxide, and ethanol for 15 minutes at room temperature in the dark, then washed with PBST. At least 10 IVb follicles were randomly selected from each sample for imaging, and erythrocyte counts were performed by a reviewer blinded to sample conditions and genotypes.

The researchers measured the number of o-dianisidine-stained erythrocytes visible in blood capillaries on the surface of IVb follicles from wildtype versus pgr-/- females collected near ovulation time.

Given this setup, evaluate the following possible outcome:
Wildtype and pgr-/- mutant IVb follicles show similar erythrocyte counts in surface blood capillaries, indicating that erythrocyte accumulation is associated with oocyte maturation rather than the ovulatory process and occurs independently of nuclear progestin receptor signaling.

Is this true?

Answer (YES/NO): NO